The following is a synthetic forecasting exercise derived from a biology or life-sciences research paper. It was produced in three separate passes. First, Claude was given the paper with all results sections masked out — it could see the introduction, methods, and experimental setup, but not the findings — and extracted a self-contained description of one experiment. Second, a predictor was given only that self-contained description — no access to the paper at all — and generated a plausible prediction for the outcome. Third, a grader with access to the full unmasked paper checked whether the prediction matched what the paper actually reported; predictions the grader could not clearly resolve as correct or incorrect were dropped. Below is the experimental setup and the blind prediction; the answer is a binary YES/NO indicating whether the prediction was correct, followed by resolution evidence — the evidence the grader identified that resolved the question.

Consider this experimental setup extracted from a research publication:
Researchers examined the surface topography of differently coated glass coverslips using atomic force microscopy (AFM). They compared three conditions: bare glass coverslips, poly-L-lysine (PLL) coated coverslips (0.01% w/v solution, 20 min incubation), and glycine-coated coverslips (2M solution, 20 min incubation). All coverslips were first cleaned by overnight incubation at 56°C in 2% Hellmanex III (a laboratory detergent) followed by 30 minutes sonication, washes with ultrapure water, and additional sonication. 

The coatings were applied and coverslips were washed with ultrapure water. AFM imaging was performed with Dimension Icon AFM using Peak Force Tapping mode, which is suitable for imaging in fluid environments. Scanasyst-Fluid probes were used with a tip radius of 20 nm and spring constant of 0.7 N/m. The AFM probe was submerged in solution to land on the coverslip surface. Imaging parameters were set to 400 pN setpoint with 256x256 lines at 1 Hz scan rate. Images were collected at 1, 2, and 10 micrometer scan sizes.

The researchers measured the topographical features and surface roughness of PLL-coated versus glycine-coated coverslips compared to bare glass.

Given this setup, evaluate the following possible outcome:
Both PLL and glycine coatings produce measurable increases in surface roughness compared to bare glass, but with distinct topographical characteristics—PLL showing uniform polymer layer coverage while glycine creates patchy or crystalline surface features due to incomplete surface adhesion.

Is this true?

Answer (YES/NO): NO